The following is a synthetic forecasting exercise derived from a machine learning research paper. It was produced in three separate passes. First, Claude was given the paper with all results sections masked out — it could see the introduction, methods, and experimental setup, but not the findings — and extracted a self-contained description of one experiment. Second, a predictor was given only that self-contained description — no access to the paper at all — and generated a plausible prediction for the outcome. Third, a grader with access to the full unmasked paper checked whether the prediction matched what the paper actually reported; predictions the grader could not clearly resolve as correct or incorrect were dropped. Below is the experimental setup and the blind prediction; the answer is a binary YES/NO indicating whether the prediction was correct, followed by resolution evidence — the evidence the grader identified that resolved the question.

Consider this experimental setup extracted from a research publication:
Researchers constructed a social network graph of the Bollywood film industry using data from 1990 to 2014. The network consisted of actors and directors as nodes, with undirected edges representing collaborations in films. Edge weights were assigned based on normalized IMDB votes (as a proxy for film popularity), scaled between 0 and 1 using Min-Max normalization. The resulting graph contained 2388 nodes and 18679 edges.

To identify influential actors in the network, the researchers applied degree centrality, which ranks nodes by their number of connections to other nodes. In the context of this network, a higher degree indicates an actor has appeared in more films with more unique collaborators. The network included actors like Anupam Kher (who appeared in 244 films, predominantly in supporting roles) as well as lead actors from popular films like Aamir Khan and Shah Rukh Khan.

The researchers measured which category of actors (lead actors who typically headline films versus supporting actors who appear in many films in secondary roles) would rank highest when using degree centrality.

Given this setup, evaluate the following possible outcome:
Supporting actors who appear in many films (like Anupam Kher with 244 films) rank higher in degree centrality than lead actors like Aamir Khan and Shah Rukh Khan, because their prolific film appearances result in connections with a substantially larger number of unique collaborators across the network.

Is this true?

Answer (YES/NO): YES